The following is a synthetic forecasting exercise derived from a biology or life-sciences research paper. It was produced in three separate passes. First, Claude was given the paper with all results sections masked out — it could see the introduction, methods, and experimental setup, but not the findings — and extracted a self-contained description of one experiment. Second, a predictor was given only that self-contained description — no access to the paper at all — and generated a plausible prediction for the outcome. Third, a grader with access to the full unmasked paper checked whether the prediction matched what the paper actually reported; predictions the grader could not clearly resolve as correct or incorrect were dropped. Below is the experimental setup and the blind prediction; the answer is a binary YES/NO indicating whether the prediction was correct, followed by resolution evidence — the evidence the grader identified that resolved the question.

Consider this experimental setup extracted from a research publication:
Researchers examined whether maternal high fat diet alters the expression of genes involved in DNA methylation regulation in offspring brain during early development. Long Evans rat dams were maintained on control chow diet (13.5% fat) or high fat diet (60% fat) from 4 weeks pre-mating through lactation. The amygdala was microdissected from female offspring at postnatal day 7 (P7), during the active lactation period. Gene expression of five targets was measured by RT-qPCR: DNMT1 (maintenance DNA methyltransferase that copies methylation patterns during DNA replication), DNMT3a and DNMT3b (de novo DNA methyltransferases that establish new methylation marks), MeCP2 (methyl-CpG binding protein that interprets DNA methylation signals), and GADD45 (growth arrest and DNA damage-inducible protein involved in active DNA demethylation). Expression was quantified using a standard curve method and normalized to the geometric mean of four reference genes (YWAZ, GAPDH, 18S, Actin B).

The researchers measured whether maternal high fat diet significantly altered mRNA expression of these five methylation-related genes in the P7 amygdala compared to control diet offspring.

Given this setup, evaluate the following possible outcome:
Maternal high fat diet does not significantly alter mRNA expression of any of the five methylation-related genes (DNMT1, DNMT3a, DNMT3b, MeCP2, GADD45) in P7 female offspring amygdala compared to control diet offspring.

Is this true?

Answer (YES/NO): NO